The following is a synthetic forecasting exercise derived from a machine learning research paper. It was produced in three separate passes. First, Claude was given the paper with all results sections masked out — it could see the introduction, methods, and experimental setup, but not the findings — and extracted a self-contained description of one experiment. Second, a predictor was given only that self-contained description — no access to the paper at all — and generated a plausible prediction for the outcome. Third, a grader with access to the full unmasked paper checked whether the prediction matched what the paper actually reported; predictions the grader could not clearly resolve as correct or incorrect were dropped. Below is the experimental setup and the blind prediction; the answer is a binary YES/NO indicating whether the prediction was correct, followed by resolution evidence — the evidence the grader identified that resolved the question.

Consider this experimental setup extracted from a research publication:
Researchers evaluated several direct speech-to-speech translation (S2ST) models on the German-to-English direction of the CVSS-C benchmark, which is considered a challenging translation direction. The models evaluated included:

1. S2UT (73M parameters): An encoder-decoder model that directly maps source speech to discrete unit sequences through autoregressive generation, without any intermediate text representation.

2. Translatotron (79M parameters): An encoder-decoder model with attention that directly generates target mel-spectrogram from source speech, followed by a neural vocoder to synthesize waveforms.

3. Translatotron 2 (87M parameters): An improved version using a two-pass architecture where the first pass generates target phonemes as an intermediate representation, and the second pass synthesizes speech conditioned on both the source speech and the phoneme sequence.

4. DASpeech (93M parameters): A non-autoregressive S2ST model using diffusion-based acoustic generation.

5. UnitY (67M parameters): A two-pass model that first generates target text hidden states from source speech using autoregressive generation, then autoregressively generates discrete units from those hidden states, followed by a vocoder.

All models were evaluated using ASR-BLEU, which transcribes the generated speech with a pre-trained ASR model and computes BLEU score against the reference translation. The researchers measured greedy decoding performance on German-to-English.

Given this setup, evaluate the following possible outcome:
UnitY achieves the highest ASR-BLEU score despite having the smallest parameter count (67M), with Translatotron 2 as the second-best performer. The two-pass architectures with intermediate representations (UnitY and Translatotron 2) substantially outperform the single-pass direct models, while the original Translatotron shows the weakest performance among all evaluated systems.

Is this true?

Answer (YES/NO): YES